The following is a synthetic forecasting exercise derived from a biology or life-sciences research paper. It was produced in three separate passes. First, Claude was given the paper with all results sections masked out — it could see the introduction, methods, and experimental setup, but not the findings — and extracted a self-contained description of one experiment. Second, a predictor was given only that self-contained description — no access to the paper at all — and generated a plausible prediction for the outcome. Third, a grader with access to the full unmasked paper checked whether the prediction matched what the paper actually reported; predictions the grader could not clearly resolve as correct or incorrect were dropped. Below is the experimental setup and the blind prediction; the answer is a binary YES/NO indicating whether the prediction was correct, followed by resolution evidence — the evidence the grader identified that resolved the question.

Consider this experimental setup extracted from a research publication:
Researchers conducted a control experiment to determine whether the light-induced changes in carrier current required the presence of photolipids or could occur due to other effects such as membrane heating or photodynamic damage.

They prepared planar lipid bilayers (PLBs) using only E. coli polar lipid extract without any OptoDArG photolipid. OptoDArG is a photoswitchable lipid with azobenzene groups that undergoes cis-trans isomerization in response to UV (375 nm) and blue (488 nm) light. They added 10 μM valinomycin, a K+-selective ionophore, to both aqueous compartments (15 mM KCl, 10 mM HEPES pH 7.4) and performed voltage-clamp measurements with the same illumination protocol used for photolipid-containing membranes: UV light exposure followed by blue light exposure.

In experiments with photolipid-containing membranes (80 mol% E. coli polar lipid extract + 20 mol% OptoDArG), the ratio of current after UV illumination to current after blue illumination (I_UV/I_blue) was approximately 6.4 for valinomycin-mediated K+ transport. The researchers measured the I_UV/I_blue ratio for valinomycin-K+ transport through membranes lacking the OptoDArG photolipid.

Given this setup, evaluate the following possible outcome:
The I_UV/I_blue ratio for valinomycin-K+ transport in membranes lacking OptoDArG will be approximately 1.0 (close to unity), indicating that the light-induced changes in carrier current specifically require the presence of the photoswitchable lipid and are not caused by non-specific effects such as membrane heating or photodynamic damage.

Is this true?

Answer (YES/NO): YES